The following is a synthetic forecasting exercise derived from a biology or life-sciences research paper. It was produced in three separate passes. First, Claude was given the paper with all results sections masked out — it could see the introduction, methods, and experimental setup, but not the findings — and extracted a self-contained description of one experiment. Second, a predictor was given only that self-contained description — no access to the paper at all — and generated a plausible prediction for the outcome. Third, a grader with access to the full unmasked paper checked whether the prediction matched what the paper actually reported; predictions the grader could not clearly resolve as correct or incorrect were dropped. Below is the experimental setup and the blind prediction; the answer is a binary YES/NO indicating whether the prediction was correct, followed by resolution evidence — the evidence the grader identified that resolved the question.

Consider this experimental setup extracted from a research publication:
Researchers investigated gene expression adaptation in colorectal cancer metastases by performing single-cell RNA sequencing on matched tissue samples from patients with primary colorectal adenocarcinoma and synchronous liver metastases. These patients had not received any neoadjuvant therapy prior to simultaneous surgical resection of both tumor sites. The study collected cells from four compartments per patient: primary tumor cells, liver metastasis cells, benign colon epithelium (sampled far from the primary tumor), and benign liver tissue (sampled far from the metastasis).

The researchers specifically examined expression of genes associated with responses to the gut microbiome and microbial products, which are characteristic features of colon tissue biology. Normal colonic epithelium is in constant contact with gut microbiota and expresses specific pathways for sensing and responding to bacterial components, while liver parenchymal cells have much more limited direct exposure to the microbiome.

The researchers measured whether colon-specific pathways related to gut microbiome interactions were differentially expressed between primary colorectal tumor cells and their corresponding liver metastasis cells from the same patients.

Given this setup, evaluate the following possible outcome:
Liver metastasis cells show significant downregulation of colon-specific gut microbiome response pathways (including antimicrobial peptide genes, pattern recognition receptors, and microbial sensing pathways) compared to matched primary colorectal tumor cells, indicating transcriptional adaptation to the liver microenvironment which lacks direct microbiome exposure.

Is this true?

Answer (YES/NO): YES